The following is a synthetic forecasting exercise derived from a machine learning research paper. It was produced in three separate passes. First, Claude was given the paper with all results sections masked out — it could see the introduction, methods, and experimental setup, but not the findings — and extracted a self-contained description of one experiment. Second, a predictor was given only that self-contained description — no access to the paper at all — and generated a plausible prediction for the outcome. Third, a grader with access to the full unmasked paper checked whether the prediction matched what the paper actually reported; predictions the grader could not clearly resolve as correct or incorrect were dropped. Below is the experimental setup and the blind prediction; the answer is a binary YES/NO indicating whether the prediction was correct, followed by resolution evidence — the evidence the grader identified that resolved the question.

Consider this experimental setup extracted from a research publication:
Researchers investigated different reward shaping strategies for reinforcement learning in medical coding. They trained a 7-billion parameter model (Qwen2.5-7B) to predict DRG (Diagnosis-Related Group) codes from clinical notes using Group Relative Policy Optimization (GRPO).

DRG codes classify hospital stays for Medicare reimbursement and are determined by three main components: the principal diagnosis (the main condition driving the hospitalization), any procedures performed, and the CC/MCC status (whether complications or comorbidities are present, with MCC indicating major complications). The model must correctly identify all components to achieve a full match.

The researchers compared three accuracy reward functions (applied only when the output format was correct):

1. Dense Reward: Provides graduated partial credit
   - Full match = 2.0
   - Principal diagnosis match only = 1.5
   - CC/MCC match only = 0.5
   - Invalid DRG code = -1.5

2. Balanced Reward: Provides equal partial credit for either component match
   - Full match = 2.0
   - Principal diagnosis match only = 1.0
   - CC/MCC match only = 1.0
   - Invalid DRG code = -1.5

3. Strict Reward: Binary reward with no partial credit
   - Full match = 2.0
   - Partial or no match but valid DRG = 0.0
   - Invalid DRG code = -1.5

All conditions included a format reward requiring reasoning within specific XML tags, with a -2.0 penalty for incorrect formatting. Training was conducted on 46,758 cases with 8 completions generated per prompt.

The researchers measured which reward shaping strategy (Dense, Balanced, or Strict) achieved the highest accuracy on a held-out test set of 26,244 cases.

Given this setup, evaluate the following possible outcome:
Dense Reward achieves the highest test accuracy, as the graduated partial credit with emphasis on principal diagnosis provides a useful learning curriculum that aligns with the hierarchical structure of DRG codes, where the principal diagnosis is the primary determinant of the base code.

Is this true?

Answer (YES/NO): NO